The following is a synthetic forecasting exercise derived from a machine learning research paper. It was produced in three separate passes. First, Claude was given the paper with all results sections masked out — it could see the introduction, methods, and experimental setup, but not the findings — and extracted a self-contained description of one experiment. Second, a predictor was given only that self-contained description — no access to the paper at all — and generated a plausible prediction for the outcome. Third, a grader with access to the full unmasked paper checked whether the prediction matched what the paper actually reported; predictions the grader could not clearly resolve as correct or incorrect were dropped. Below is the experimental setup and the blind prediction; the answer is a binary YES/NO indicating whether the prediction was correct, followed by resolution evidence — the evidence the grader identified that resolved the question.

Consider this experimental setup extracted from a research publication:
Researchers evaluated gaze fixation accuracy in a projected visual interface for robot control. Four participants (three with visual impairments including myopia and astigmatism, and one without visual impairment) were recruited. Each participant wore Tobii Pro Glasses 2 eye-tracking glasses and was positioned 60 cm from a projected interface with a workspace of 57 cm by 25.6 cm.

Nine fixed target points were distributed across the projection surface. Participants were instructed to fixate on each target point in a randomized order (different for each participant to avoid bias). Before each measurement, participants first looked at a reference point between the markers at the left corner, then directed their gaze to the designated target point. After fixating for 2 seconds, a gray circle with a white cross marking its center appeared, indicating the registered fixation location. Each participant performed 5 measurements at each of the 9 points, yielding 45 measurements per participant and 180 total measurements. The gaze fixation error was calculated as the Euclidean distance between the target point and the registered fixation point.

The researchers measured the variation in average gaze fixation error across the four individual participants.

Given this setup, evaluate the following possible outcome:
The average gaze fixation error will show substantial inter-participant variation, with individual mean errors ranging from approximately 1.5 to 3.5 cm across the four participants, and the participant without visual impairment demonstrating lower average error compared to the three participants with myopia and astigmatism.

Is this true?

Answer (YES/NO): NO